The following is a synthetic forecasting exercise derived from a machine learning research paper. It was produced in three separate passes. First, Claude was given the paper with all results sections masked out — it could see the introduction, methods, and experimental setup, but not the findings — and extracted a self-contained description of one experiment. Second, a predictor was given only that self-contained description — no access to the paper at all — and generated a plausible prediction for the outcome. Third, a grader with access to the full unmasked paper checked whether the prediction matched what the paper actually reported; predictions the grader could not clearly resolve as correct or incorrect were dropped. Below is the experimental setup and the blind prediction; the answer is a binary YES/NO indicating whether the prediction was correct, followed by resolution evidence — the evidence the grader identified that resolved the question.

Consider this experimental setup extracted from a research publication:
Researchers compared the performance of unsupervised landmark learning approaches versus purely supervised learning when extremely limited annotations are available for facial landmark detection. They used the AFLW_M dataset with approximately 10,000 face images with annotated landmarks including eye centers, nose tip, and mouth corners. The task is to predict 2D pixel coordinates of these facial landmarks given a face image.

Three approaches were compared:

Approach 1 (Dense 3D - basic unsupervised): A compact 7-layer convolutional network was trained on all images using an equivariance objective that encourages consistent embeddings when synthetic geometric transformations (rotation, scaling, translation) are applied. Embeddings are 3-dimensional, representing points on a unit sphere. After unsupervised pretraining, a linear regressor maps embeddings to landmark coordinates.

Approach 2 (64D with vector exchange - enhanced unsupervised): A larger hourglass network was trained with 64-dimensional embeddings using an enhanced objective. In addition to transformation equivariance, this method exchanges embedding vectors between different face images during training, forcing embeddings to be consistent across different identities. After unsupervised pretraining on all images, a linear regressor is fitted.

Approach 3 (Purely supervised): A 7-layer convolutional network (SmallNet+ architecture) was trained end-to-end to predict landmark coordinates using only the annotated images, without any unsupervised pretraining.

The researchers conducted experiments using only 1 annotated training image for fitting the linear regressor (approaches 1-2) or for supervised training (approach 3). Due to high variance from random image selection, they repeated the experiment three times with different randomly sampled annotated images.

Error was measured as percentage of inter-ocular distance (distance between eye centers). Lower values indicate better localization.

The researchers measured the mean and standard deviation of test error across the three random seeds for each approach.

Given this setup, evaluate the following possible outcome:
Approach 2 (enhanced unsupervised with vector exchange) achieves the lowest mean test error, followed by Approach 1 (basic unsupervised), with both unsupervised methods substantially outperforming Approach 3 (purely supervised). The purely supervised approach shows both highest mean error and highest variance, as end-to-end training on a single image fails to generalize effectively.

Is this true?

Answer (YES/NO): NO